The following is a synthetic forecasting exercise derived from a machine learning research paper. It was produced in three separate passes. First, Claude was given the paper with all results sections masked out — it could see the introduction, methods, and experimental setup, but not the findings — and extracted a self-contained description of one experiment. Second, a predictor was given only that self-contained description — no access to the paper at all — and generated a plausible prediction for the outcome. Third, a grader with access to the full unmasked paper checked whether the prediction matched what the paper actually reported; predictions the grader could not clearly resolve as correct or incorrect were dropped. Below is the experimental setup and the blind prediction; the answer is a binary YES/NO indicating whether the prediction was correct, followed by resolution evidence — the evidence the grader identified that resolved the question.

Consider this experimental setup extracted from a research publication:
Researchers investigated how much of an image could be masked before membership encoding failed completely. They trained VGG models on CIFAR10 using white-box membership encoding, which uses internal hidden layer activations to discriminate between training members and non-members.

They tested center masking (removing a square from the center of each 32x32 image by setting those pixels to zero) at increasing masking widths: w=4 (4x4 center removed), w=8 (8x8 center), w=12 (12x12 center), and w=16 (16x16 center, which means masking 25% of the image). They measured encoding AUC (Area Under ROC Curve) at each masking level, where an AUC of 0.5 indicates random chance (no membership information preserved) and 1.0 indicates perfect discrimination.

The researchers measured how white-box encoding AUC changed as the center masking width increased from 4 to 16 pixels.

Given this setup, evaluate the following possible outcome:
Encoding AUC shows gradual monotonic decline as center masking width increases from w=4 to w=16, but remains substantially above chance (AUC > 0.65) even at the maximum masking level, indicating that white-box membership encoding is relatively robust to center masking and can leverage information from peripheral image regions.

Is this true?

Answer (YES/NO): NO